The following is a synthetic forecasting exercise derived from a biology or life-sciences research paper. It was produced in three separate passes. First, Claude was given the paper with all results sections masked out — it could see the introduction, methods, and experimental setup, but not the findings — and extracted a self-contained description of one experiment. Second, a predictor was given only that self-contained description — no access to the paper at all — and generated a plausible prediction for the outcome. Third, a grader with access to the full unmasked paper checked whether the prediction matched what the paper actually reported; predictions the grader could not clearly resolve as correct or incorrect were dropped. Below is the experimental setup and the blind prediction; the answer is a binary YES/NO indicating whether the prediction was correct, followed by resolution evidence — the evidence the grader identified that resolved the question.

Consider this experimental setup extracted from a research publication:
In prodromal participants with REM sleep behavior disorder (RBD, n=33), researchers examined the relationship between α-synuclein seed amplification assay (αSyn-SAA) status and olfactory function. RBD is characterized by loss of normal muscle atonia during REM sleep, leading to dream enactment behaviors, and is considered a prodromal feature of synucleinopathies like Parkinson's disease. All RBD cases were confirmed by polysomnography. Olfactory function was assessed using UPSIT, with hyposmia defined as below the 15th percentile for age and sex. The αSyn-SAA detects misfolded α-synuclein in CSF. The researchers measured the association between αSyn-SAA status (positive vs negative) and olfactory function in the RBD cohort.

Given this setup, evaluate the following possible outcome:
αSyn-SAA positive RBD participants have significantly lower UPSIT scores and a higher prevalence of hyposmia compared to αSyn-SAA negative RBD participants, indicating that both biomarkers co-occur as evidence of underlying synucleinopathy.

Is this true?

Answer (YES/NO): YES